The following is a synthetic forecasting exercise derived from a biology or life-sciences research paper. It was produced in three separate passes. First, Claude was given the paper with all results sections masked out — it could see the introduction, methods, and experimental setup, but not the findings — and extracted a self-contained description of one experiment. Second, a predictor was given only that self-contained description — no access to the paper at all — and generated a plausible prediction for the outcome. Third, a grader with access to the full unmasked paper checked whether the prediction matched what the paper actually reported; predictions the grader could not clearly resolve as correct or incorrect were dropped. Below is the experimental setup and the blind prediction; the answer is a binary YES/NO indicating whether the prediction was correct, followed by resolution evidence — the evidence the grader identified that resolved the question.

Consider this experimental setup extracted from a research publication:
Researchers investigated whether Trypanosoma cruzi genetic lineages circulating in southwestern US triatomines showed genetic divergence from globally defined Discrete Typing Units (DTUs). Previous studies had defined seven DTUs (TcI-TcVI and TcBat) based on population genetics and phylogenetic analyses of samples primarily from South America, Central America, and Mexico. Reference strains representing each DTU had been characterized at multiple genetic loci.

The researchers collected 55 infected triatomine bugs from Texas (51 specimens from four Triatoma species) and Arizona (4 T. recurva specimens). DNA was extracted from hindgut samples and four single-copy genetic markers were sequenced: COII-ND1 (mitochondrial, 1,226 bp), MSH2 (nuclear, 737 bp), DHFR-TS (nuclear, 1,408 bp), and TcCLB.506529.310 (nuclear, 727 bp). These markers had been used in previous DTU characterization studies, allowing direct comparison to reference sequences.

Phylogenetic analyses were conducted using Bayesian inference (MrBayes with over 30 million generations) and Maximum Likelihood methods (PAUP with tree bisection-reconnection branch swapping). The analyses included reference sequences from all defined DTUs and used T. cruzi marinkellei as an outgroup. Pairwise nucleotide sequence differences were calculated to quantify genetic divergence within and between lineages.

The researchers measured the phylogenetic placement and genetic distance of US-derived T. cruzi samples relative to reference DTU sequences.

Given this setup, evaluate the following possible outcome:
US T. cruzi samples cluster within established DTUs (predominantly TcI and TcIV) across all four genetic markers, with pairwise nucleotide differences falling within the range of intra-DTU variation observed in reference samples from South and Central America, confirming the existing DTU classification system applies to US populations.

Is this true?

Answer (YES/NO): NO